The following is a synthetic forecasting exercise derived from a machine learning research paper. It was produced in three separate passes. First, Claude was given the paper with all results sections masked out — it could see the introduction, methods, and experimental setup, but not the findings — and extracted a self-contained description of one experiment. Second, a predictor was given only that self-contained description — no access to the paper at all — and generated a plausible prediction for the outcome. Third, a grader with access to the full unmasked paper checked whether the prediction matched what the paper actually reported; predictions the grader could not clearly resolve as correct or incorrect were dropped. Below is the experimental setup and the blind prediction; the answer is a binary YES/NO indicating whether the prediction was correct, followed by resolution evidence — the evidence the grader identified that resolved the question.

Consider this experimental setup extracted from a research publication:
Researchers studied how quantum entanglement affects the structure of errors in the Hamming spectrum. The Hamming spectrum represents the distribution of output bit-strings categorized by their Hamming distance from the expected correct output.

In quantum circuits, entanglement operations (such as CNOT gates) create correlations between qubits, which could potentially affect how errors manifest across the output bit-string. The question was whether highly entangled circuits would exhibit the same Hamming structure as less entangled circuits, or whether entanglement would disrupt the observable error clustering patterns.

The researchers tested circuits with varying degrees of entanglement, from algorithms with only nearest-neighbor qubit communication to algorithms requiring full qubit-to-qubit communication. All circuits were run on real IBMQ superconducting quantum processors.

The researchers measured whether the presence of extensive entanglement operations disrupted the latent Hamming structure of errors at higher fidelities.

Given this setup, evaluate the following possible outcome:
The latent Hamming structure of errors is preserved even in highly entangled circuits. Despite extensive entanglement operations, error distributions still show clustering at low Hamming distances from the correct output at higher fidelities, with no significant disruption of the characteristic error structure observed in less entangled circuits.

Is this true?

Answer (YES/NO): NO